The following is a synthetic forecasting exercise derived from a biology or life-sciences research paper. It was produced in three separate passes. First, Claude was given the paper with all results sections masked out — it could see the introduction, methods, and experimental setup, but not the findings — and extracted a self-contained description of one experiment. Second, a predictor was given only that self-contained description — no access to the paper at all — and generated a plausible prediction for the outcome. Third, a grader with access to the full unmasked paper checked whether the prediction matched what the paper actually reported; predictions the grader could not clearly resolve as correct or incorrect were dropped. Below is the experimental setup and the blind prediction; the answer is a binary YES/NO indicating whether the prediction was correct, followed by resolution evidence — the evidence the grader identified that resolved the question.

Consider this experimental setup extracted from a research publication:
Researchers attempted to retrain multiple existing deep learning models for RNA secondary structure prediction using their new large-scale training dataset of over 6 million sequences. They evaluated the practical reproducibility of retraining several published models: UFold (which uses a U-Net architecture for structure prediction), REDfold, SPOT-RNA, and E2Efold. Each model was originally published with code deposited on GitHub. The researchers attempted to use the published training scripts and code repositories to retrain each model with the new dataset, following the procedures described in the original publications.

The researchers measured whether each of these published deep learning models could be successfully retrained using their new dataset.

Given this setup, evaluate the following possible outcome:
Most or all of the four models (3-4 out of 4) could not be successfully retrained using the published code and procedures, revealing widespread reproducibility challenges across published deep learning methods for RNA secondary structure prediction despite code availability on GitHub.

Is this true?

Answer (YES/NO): YES